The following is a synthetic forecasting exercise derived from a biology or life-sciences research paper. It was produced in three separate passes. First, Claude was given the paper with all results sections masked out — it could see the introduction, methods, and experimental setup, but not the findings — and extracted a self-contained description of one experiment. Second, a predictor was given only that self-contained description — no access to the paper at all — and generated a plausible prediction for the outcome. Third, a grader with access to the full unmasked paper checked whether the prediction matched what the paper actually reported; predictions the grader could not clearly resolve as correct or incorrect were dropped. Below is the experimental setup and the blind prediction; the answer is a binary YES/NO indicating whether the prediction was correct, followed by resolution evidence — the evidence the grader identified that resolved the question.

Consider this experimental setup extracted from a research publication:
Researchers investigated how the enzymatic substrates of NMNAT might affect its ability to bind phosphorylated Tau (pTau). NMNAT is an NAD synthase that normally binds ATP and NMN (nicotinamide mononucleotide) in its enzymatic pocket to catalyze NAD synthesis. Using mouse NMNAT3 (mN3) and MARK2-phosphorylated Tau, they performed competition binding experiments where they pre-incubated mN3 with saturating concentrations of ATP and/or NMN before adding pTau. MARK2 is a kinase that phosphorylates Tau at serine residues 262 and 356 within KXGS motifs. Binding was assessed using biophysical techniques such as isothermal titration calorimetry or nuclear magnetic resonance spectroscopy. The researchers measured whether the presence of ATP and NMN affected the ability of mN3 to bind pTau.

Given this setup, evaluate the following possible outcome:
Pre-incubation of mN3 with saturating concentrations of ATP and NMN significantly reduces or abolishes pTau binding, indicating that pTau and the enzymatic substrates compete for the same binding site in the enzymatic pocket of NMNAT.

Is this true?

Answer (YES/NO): YES